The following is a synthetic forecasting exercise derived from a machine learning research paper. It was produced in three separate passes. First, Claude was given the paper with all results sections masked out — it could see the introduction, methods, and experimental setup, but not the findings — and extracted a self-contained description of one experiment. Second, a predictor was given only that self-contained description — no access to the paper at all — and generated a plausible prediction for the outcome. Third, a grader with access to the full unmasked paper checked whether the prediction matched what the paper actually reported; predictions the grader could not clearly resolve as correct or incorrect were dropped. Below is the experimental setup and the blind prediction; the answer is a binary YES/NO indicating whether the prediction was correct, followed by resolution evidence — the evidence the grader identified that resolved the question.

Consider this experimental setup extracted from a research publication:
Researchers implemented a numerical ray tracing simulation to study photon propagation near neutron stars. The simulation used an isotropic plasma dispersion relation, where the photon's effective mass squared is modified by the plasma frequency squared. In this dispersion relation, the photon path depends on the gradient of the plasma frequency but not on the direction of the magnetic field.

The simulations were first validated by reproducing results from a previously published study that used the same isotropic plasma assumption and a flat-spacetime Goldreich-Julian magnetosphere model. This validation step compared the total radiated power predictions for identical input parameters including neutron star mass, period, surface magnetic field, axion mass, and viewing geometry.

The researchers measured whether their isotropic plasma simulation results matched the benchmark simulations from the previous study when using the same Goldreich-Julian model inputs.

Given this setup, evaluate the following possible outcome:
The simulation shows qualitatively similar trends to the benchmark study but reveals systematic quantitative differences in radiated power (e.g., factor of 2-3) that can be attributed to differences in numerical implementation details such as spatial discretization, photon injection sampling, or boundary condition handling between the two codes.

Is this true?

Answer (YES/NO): NO